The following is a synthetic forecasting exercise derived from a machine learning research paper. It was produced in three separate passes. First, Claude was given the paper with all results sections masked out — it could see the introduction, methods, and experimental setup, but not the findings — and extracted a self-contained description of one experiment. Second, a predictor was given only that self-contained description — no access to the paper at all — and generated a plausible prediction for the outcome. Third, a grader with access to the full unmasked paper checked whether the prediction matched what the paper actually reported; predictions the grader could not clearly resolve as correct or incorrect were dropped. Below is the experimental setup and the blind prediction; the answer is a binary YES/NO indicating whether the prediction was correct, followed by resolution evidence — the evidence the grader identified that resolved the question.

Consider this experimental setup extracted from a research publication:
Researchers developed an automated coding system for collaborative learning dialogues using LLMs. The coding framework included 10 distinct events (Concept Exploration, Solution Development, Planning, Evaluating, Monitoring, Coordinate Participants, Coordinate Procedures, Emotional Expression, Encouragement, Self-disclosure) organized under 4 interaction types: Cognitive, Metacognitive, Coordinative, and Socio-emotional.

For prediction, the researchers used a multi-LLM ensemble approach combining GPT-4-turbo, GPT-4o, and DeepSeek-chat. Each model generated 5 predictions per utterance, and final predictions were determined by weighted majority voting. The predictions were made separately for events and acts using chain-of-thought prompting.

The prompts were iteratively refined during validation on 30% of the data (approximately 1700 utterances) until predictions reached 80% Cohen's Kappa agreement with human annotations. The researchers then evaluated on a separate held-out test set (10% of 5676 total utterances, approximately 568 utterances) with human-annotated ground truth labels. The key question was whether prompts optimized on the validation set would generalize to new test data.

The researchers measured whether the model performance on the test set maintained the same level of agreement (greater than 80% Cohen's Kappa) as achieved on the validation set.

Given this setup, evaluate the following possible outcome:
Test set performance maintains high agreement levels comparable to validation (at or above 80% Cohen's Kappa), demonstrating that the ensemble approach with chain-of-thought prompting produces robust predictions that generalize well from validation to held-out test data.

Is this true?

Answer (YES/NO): NO